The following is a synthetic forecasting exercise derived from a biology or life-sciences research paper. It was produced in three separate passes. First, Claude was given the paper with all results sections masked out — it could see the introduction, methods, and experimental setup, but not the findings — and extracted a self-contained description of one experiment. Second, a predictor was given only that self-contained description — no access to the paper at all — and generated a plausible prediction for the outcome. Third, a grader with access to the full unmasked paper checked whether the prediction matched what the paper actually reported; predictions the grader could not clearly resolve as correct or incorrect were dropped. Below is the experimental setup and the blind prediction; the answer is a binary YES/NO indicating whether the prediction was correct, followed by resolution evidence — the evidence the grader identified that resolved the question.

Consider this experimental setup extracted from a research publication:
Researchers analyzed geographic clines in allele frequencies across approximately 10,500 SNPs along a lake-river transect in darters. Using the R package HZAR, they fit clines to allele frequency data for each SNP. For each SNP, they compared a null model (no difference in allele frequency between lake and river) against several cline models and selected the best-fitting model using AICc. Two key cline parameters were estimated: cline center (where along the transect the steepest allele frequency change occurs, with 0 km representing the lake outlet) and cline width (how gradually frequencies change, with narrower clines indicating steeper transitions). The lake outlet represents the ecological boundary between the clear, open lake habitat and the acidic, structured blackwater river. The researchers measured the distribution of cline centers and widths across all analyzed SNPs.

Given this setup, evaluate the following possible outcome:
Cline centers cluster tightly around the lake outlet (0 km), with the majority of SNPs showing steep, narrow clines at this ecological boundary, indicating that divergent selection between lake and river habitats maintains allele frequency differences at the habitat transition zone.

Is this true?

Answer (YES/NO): NO